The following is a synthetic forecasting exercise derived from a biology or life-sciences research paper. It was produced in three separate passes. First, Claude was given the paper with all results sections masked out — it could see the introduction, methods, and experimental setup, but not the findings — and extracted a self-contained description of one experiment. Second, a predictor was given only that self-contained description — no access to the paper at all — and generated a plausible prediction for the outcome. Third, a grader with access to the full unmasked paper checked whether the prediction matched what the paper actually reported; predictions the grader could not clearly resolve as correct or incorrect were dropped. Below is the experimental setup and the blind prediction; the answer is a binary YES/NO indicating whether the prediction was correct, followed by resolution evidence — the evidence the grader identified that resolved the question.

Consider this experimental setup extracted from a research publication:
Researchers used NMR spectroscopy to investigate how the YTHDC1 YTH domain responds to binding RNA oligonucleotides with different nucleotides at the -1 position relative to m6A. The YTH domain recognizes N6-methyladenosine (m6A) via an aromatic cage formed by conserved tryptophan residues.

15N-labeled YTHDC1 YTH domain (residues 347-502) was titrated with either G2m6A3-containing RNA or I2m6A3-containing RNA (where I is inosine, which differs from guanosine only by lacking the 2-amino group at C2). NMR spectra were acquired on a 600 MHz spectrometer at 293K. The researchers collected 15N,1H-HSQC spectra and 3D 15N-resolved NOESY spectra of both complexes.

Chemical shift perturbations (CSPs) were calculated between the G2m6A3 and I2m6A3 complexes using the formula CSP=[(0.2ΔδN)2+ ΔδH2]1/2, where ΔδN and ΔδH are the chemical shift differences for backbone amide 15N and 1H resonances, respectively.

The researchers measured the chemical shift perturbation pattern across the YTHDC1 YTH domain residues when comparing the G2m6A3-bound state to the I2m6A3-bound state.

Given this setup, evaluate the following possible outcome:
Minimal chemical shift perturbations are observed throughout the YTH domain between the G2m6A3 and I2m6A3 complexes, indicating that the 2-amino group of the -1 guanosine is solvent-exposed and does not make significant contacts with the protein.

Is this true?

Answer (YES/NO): NO